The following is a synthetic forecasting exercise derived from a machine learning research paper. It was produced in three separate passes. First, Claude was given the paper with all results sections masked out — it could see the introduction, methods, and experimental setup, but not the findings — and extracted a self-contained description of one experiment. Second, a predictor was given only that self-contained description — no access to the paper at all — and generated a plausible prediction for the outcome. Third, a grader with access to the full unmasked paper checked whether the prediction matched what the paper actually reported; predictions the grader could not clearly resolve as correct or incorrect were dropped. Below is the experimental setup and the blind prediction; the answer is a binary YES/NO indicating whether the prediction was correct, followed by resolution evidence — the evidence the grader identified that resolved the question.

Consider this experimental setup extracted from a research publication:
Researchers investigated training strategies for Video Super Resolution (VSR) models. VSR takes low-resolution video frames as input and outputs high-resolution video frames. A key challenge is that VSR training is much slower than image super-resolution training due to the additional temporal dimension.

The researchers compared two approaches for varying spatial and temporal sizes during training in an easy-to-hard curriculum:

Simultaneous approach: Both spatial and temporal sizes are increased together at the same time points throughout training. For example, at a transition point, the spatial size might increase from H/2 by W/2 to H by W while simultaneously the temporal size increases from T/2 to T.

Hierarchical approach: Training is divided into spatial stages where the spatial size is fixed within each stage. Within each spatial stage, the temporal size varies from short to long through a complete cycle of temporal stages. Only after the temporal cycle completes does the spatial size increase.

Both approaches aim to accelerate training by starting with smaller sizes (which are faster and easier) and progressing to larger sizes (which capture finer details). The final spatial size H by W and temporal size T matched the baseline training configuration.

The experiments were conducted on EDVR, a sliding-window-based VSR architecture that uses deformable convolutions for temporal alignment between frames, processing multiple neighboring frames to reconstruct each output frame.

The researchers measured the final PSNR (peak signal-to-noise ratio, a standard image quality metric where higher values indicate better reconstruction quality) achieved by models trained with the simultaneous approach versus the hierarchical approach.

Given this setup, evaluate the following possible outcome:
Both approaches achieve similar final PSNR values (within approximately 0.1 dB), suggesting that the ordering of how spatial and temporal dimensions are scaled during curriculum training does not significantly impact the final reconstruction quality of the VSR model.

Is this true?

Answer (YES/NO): NO